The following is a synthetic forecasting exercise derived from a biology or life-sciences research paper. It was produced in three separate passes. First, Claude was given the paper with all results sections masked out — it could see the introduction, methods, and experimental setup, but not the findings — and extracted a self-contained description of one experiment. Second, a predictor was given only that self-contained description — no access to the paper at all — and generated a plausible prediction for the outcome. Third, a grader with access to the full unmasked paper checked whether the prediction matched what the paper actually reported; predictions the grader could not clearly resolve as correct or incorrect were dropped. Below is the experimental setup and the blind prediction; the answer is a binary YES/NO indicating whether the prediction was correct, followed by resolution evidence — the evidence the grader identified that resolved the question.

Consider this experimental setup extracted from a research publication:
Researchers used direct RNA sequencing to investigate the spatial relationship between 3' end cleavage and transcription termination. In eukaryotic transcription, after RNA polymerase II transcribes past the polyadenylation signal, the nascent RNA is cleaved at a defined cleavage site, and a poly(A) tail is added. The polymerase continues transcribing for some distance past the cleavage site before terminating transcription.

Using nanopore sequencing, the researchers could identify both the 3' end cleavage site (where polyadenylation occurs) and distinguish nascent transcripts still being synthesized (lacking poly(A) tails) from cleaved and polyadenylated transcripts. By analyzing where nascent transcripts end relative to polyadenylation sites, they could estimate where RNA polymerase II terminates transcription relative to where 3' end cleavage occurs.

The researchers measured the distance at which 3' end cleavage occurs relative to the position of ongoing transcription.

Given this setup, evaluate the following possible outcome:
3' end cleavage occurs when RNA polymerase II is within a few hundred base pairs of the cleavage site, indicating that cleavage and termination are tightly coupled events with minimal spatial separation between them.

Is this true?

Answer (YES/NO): NO